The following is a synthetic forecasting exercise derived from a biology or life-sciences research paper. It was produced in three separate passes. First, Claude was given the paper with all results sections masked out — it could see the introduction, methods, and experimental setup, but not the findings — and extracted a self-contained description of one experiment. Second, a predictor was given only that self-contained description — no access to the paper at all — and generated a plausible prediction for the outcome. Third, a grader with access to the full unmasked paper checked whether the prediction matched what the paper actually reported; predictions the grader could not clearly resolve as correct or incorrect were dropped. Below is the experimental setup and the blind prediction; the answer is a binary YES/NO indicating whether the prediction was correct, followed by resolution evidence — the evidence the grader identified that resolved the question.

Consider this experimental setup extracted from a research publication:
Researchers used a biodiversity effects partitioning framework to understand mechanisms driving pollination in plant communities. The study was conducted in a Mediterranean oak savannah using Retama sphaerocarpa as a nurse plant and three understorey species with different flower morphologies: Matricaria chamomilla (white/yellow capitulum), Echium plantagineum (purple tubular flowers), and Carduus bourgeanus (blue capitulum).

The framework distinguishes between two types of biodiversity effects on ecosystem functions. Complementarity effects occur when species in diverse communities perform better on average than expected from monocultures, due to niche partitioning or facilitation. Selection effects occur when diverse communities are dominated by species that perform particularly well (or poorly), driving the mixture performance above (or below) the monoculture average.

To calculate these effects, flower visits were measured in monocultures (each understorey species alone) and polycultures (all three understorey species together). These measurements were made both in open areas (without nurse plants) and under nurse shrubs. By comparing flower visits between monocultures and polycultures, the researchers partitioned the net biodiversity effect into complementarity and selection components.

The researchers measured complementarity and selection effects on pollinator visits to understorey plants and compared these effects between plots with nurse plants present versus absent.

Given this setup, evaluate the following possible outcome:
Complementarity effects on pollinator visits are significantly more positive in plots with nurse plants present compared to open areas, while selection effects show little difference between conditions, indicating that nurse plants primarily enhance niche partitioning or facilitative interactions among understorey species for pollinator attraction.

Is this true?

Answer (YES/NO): NO